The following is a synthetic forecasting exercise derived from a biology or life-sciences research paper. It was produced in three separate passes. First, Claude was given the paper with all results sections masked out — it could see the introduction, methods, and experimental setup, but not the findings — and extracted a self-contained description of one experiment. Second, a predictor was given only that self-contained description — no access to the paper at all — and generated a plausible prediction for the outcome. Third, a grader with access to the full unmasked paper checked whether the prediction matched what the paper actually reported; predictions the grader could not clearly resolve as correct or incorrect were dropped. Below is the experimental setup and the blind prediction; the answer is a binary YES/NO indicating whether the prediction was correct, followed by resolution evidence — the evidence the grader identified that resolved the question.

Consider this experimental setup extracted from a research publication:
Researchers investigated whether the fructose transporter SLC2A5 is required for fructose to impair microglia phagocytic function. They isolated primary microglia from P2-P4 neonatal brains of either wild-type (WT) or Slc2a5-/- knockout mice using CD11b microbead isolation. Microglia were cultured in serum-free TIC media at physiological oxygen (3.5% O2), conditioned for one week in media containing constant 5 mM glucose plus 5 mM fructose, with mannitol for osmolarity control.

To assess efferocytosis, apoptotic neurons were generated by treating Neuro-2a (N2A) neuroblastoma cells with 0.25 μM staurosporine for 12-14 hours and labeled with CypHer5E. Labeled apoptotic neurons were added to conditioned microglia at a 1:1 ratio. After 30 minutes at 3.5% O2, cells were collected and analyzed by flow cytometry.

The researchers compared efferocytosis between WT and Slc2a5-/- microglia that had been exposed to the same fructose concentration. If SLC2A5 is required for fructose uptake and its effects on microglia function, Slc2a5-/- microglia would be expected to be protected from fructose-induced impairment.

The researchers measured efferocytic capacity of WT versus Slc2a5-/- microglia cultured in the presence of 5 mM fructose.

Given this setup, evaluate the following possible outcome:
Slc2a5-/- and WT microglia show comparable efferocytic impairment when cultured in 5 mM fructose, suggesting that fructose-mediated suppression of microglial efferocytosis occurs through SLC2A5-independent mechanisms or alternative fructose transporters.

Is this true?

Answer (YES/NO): NO